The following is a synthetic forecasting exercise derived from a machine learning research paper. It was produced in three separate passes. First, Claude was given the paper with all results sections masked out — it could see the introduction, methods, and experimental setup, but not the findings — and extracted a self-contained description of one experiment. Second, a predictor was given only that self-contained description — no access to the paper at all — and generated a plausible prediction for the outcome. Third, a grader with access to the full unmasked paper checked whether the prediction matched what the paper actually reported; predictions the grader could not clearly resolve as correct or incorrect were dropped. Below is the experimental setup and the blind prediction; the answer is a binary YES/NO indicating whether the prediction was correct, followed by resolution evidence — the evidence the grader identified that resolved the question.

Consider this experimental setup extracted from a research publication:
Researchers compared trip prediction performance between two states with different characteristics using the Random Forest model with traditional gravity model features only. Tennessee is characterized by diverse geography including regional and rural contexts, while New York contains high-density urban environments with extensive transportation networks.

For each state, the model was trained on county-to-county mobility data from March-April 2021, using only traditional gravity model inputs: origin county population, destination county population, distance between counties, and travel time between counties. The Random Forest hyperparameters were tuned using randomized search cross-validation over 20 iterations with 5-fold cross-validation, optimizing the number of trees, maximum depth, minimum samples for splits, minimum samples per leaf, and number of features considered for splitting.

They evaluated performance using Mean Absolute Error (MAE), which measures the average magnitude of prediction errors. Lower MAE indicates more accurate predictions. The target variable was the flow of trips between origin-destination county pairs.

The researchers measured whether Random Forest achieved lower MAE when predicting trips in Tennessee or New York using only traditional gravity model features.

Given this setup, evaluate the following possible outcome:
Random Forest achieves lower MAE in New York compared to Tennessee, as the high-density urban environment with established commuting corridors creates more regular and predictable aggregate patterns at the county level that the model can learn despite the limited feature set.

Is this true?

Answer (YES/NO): YES